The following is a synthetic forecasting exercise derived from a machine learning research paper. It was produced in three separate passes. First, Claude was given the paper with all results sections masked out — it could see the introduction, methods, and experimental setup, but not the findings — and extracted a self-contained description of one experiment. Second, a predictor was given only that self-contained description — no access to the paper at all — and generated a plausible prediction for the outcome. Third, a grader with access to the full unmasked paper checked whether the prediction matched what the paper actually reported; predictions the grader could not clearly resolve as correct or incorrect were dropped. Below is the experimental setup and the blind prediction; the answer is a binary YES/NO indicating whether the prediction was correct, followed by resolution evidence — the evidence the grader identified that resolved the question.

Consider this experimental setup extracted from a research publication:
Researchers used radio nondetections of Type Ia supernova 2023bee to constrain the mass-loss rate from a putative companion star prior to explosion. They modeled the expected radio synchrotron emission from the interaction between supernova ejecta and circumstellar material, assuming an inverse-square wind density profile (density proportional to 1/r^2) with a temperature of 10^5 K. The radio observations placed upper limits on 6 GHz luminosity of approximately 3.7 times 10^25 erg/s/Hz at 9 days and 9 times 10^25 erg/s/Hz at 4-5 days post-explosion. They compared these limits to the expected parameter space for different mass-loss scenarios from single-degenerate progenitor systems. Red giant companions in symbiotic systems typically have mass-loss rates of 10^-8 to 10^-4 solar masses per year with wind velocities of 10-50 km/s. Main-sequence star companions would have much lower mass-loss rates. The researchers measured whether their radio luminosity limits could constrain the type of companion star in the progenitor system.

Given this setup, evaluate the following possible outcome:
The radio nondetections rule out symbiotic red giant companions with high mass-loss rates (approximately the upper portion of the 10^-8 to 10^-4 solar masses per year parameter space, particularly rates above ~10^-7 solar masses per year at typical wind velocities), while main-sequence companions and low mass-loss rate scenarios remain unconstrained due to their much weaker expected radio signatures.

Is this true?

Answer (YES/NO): NO